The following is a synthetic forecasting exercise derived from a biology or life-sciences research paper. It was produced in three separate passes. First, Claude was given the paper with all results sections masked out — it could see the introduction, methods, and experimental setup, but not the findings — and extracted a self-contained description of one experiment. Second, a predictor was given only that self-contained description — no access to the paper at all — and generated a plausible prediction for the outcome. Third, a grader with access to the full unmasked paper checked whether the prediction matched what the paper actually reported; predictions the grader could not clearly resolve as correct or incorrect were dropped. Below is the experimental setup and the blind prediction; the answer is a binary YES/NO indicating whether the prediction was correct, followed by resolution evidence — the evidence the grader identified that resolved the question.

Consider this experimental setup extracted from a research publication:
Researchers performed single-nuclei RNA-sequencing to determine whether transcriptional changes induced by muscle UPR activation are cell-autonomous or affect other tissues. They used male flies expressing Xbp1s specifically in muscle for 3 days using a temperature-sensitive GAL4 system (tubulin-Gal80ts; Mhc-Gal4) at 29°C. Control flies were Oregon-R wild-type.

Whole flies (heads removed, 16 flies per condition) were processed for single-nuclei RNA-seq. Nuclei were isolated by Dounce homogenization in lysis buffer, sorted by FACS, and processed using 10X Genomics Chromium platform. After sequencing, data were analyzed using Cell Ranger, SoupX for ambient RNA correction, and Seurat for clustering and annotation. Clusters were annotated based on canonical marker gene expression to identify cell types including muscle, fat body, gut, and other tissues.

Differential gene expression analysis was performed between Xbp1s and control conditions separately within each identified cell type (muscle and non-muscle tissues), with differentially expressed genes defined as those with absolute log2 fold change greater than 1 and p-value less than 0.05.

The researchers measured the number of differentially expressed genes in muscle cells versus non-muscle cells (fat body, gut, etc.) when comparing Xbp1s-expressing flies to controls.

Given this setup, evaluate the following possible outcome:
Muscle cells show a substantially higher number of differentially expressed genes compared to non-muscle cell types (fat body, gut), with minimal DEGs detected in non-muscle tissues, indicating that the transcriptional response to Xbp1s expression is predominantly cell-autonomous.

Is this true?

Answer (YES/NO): YES